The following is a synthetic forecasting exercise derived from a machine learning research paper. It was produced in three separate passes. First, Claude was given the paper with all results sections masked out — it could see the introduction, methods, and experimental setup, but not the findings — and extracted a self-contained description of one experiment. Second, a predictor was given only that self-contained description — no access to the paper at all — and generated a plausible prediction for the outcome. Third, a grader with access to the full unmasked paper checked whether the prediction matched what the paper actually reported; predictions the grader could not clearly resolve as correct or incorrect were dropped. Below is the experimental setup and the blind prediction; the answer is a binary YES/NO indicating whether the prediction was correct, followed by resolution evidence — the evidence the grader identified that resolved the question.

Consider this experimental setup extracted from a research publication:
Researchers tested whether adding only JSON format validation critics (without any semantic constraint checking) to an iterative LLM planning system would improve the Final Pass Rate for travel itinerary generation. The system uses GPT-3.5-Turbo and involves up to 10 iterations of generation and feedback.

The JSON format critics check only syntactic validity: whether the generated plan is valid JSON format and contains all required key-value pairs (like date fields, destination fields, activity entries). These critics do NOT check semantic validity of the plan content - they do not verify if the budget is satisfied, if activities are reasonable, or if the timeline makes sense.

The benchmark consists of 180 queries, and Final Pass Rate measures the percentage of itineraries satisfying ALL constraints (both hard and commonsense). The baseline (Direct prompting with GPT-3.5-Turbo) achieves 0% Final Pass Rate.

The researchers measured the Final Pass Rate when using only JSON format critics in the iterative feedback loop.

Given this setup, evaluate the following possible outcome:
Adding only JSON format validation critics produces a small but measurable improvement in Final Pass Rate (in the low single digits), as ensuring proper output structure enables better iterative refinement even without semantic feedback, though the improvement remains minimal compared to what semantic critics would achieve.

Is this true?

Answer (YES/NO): YES